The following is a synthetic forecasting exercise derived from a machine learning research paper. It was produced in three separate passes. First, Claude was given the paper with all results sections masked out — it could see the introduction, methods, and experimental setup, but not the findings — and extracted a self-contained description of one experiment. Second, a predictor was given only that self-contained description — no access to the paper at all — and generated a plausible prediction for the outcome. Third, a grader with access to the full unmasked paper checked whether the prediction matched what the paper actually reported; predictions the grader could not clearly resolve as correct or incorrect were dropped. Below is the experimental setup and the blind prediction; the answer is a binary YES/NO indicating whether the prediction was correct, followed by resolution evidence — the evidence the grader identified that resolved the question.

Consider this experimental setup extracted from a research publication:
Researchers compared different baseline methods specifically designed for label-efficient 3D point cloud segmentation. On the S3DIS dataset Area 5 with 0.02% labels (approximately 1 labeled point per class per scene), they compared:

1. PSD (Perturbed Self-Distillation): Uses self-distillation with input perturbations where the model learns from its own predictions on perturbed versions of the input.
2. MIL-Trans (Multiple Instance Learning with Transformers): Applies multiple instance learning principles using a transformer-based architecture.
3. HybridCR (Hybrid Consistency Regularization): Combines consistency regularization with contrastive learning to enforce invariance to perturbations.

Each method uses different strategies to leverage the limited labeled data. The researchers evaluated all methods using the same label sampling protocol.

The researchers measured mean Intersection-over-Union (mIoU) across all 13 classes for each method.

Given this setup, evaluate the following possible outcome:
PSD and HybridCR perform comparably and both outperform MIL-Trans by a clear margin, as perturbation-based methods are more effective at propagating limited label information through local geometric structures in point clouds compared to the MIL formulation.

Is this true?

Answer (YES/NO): NO